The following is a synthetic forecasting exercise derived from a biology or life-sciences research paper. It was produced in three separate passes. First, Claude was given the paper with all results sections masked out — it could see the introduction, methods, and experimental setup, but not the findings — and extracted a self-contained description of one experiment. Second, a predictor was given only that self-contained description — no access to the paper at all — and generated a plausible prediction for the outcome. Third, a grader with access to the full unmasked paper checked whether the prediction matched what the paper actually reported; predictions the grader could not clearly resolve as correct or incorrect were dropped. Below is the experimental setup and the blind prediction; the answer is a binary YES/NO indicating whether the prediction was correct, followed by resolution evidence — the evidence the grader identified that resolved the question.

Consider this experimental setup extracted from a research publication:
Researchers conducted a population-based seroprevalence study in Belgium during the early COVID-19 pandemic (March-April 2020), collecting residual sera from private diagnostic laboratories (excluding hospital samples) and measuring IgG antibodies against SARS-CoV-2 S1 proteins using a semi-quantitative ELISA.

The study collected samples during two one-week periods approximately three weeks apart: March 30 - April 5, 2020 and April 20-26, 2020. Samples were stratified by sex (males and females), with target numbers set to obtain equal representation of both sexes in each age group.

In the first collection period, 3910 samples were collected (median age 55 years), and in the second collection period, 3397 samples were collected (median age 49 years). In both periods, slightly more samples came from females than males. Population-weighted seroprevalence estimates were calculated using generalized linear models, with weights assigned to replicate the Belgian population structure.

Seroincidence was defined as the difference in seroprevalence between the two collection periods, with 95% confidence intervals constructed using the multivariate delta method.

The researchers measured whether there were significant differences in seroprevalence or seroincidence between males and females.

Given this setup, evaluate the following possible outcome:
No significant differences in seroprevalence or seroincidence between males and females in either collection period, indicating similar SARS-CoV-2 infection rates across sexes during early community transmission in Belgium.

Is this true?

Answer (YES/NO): YES